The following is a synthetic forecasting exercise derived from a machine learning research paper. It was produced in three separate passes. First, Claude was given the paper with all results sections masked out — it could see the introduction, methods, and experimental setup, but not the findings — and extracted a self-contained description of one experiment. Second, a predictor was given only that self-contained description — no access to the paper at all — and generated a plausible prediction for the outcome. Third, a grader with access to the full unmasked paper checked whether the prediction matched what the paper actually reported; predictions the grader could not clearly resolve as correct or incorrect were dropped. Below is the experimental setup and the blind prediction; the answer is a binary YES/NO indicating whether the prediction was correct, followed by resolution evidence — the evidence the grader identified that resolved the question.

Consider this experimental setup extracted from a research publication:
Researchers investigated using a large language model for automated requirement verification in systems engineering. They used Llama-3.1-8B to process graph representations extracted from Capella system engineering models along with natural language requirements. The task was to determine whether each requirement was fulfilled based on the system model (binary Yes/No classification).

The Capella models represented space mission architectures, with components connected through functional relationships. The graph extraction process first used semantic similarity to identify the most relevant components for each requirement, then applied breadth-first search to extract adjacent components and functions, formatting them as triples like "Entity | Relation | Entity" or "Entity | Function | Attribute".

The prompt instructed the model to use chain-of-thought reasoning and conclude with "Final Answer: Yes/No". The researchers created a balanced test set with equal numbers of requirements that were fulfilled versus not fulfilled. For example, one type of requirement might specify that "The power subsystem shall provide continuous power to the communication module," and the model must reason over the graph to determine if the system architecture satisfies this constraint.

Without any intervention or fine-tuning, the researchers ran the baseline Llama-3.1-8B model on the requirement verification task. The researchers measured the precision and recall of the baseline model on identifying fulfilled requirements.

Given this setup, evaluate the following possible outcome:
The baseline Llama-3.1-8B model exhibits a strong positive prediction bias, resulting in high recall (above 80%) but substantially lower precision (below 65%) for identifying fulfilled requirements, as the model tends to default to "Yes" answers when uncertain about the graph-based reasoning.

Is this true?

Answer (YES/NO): YES